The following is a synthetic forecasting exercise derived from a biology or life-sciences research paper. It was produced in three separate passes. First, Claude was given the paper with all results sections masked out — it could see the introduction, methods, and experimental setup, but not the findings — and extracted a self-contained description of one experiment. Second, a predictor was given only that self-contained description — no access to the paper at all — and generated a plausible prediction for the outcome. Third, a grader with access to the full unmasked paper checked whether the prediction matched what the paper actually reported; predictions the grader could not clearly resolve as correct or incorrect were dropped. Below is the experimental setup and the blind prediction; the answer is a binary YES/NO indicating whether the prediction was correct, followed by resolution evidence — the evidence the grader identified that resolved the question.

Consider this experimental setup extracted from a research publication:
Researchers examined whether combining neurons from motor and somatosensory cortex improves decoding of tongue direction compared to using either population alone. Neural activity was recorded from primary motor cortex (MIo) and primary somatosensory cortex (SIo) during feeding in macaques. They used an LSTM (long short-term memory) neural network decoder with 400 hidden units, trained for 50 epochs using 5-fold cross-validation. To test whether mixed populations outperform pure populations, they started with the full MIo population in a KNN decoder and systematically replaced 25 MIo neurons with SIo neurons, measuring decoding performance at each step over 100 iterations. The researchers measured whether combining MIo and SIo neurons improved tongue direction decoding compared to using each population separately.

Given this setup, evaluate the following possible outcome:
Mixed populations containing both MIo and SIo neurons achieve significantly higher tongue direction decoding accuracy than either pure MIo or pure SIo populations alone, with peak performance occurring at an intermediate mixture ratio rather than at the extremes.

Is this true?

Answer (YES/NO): NO